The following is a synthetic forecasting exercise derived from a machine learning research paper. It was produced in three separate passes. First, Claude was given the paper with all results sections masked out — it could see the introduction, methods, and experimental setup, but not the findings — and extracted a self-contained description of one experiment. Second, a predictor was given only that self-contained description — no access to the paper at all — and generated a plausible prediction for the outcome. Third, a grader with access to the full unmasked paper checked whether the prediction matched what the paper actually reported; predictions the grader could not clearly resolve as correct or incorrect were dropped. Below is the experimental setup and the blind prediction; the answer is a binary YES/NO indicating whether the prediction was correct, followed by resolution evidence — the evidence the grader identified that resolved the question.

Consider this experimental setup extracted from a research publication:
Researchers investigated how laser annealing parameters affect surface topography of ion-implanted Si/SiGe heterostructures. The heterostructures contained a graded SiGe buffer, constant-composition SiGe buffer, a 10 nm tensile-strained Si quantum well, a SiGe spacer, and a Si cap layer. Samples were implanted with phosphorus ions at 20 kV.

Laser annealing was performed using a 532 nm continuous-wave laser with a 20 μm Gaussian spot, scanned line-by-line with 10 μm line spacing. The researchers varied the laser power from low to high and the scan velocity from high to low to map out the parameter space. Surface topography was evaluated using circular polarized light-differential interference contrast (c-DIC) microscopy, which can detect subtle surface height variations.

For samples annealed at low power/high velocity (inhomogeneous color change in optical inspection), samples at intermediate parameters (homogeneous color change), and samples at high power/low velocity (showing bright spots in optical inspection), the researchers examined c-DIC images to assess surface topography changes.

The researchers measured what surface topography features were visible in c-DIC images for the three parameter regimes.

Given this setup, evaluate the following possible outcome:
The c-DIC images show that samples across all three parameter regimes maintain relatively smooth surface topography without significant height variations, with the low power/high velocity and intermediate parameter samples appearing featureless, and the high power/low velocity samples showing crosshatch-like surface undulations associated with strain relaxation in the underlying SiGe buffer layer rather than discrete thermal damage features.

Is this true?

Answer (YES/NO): NO